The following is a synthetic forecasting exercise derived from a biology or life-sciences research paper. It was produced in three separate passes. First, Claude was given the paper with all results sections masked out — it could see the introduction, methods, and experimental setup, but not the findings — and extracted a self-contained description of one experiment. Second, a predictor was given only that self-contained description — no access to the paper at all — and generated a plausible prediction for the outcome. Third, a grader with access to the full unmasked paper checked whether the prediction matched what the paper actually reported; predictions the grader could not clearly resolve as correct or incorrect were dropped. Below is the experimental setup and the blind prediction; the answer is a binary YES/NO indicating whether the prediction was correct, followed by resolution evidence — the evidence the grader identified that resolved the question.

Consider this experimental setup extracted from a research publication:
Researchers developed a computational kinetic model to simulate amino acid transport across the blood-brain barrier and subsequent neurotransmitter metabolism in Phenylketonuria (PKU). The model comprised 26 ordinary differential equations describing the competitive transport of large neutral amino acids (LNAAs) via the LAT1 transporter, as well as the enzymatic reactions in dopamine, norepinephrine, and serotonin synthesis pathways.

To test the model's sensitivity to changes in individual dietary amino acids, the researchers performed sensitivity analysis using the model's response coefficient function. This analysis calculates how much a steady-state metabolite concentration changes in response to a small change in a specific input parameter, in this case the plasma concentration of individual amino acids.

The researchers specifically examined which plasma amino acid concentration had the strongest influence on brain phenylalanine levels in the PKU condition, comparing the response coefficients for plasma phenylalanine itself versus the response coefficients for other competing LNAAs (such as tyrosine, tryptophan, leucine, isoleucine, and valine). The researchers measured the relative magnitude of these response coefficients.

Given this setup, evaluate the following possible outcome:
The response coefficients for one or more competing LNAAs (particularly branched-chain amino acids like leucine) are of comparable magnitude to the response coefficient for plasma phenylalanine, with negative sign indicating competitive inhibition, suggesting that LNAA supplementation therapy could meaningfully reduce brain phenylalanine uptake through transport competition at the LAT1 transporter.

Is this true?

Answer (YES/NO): NO